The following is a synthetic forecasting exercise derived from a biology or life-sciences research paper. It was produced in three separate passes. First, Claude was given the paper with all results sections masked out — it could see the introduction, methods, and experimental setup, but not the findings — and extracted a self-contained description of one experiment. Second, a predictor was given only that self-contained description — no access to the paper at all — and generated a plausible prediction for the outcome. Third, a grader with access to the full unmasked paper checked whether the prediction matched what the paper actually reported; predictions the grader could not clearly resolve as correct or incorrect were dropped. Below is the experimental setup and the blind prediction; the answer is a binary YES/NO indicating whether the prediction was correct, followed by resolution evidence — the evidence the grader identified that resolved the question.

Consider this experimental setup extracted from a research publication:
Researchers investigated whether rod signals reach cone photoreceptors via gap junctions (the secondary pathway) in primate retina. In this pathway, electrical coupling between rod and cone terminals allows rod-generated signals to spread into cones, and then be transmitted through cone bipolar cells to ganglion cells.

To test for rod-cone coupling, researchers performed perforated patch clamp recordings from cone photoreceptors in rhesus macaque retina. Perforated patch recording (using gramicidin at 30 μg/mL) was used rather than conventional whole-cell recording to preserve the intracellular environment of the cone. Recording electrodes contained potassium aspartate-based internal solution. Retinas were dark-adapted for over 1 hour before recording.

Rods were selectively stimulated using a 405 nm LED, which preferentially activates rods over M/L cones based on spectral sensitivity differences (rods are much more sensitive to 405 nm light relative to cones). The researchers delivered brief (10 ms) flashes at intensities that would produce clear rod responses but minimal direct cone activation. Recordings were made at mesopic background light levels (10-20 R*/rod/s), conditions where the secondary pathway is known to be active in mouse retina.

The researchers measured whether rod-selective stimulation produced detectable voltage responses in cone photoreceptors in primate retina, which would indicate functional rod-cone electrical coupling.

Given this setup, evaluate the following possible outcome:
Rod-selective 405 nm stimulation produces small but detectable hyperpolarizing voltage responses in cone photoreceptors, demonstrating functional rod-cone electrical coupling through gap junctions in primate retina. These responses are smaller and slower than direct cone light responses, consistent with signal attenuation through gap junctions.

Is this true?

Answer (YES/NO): YES